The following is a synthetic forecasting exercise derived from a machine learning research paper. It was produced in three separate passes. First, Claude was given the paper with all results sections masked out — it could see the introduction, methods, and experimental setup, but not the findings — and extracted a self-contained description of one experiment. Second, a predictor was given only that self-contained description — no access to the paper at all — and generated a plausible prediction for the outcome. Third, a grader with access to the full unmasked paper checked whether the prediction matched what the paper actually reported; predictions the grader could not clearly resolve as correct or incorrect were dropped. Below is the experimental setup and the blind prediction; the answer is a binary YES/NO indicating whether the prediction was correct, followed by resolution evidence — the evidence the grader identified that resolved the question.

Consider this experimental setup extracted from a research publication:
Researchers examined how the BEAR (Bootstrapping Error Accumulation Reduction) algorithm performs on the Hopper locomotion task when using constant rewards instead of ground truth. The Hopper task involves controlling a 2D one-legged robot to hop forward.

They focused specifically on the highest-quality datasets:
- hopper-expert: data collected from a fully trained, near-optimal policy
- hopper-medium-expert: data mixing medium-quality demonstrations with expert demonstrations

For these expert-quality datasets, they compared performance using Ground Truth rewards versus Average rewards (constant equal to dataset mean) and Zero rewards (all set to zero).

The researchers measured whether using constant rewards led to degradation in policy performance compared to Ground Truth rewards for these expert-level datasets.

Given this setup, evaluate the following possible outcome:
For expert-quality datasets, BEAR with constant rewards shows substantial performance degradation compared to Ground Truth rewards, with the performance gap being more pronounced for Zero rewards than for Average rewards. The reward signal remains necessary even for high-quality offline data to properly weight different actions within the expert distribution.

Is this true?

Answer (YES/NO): NO